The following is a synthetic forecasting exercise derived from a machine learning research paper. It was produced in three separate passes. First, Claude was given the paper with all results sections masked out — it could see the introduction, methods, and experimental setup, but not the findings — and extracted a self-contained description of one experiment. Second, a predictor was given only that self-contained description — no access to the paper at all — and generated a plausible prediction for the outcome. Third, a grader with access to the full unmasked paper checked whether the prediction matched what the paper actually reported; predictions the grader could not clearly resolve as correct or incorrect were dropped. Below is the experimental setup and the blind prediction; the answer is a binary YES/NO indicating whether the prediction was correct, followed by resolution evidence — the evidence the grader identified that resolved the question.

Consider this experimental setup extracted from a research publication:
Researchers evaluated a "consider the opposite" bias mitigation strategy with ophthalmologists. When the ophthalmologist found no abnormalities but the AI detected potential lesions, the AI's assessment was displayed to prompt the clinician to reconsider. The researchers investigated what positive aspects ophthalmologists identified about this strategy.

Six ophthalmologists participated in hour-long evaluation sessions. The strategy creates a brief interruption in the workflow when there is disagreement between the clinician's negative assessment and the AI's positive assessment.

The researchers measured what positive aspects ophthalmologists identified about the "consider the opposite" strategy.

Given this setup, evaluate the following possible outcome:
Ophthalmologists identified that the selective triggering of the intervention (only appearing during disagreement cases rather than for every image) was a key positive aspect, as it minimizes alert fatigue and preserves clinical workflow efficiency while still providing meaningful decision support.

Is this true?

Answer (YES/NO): NO